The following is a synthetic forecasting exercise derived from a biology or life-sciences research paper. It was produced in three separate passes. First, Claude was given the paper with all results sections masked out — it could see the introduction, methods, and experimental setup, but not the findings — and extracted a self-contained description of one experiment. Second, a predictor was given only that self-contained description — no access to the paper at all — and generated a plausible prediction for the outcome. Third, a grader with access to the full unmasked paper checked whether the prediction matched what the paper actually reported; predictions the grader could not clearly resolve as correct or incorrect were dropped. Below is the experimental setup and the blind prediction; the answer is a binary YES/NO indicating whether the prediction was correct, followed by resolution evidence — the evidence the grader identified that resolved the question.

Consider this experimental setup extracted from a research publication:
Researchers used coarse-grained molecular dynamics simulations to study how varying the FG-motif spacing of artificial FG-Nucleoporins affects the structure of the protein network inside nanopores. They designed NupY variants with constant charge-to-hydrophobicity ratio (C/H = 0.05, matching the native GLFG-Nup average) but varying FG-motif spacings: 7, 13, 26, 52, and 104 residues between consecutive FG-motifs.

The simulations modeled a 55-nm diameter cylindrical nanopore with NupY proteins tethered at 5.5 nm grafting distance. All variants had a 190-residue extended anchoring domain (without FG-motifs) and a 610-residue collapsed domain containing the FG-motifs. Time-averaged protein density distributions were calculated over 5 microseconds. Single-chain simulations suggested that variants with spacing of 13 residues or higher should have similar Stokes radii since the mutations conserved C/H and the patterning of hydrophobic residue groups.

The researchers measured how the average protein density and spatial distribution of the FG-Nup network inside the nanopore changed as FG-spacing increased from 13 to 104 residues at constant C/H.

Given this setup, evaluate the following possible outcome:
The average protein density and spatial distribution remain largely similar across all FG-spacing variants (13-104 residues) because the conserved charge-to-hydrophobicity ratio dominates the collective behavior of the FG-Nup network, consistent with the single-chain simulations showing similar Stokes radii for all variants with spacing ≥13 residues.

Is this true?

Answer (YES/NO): YES